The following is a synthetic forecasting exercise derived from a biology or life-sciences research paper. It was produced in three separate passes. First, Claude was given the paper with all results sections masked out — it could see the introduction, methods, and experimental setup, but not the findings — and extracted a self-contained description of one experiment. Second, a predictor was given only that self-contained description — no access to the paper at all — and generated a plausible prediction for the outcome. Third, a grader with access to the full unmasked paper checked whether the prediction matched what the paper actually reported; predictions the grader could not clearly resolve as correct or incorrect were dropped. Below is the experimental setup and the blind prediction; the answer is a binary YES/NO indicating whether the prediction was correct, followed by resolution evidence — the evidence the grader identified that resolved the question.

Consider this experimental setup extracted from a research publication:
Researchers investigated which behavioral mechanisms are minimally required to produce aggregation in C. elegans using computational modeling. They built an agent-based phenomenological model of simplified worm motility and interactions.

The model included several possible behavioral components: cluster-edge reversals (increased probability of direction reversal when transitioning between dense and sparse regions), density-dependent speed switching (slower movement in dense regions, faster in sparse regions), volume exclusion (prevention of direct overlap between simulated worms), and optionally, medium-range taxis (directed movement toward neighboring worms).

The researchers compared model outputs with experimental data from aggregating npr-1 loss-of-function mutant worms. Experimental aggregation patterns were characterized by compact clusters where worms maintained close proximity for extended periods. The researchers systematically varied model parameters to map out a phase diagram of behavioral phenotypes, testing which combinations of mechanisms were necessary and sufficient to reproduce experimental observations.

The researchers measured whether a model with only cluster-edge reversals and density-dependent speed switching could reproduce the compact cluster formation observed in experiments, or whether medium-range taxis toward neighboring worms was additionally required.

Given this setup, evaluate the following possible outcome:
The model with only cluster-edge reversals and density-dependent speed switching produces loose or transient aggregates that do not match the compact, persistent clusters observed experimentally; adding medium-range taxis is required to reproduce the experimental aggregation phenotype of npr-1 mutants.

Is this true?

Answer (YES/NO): YES